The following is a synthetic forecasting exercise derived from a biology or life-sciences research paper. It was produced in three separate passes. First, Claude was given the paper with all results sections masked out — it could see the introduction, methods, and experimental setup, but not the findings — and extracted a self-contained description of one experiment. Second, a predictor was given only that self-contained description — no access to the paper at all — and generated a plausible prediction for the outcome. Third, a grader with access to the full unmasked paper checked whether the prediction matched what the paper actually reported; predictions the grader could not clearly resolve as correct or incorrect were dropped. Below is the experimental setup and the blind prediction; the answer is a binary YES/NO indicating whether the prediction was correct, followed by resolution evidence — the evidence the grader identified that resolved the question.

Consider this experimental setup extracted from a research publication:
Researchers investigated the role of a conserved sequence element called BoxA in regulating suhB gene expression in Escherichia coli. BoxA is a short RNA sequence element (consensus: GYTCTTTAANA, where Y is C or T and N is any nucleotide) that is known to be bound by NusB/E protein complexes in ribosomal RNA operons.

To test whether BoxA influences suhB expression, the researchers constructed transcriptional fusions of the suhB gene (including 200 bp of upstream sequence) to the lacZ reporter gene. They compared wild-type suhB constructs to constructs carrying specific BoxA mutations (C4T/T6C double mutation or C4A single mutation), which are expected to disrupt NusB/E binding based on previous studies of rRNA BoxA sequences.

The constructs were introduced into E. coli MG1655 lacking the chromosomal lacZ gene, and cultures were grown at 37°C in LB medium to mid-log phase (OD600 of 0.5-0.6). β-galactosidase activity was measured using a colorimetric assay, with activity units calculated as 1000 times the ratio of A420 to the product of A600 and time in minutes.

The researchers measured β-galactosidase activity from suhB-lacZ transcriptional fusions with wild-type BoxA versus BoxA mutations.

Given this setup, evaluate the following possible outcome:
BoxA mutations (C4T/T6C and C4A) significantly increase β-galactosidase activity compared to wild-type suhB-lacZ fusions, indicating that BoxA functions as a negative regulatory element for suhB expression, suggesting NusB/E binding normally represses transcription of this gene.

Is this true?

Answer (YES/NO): YES